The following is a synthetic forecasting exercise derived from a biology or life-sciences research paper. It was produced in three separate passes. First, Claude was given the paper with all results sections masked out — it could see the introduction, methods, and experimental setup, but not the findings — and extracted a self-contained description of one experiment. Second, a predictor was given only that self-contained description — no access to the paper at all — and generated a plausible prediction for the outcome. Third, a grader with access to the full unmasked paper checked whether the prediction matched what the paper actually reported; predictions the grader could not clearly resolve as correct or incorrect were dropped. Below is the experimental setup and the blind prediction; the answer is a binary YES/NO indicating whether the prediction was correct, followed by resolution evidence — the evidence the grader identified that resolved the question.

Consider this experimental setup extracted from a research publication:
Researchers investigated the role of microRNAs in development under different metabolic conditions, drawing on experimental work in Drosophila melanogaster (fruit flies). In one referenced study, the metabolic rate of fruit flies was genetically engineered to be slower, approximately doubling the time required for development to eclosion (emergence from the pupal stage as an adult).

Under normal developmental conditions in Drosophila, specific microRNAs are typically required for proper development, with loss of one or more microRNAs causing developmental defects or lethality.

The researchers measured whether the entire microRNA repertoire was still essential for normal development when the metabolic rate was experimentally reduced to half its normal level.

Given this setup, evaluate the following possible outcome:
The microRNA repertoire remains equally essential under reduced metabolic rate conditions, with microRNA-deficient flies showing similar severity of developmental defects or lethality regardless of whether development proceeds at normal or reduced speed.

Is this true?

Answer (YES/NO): NO